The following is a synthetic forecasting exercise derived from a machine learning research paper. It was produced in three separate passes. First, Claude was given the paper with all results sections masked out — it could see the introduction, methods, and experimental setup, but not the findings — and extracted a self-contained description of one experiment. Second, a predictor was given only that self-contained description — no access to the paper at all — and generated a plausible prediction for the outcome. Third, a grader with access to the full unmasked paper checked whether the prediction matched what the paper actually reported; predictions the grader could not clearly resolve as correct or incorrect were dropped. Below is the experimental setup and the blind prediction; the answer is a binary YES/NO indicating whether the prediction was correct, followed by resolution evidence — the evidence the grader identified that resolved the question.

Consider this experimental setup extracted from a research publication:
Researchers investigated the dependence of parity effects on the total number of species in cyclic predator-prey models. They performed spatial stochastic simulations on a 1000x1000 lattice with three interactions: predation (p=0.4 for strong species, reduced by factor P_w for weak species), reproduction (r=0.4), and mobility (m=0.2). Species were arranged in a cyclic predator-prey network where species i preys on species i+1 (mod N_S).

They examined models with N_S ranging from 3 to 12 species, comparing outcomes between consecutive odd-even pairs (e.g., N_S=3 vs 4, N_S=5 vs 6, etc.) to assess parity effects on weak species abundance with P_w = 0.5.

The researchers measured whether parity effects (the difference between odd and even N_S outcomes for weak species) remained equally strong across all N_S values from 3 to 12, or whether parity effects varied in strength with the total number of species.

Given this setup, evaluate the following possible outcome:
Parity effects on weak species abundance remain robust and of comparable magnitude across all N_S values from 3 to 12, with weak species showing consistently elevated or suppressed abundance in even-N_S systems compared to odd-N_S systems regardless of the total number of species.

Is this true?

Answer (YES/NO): NO